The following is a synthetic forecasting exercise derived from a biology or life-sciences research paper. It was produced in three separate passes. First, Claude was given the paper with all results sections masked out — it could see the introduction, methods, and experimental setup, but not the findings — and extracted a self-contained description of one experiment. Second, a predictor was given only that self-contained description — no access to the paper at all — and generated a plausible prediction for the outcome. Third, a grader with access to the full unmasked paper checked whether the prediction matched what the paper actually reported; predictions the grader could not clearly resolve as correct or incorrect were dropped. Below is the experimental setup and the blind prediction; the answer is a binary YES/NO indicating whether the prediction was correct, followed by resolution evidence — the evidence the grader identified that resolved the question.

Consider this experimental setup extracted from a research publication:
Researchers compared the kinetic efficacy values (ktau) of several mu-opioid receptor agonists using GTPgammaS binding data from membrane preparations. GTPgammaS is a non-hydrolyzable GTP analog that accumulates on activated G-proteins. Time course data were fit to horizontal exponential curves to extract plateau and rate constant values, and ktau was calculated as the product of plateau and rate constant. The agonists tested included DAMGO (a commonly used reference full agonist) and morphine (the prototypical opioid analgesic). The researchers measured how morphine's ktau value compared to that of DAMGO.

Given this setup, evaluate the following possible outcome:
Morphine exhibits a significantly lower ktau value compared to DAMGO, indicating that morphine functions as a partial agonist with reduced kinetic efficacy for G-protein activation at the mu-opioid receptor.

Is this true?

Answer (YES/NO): NO